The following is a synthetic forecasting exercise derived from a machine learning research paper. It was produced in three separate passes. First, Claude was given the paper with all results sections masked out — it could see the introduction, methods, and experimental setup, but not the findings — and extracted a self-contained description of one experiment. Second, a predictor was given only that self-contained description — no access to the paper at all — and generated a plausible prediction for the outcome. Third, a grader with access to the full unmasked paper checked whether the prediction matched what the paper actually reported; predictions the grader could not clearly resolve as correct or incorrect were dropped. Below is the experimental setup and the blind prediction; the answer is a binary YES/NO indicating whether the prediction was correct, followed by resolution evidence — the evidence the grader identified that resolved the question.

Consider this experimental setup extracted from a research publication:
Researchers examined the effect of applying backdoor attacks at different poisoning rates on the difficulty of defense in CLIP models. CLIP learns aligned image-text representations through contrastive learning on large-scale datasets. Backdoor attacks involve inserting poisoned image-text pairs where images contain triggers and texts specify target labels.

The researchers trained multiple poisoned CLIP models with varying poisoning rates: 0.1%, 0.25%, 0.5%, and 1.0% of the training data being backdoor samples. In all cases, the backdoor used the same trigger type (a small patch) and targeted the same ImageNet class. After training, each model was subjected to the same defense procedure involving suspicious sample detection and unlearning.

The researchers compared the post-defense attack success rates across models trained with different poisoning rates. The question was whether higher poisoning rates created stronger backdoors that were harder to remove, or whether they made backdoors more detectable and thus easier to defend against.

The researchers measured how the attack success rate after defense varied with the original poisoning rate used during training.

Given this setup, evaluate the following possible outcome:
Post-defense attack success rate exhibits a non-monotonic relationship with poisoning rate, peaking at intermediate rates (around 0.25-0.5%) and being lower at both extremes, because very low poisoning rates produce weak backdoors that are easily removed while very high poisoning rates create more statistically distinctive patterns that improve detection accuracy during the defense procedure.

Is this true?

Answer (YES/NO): NO